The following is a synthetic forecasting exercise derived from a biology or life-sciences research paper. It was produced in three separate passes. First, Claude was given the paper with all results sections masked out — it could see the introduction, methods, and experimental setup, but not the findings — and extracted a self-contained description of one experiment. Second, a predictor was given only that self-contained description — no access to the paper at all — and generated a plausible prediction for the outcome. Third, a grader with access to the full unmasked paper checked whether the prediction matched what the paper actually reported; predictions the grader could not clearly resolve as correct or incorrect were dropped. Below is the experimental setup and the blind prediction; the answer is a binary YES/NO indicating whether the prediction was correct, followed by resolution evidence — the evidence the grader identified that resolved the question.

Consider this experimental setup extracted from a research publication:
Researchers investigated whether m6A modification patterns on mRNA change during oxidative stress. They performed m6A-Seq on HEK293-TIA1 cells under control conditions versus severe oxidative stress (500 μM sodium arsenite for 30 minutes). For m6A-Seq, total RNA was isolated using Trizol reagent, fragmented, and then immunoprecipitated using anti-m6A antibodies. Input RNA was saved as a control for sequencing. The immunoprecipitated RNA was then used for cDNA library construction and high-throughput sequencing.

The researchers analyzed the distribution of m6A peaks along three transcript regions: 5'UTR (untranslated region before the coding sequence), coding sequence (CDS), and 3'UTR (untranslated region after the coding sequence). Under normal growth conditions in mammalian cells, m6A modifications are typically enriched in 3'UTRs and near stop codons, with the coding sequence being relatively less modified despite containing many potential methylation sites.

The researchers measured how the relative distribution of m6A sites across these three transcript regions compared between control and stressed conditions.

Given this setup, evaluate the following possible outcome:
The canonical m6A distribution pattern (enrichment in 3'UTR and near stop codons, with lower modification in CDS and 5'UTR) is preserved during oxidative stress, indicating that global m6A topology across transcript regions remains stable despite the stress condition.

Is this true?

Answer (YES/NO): NO